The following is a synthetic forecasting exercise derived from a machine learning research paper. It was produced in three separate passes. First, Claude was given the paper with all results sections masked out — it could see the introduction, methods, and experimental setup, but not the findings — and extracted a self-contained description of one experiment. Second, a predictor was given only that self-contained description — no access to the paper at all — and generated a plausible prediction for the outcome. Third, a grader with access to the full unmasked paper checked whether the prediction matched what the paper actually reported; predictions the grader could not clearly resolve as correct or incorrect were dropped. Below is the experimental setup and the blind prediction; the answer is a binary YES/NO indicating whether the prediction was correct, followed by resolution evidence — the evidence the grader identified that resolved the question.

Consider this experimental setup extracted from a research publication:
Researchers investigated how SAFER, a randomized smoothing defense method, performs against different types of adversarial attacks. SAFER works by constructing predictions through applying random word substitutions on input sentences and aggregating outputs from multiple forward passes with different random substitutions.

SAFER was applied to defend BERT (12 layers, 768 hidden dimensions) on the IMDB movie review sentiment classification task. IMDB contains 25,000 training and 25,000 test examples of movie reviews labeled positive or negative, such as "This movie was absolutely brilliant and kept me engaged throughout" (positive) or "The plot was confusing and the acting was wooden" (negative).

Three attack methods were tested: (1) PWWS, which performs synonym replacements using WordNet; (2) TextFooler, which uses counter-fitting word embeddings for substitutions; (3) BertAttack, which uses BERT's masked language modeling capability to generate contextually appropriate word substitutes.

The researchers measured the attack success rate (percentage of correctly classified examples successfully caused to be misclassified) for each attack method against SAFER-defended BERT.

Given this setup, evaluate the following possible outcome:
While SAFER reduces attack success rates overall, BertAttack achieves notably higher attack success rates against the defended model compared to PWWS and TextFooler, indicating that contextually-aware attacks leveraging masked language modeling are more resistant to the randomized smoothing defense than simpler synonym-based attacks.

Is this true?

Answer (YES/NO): YES